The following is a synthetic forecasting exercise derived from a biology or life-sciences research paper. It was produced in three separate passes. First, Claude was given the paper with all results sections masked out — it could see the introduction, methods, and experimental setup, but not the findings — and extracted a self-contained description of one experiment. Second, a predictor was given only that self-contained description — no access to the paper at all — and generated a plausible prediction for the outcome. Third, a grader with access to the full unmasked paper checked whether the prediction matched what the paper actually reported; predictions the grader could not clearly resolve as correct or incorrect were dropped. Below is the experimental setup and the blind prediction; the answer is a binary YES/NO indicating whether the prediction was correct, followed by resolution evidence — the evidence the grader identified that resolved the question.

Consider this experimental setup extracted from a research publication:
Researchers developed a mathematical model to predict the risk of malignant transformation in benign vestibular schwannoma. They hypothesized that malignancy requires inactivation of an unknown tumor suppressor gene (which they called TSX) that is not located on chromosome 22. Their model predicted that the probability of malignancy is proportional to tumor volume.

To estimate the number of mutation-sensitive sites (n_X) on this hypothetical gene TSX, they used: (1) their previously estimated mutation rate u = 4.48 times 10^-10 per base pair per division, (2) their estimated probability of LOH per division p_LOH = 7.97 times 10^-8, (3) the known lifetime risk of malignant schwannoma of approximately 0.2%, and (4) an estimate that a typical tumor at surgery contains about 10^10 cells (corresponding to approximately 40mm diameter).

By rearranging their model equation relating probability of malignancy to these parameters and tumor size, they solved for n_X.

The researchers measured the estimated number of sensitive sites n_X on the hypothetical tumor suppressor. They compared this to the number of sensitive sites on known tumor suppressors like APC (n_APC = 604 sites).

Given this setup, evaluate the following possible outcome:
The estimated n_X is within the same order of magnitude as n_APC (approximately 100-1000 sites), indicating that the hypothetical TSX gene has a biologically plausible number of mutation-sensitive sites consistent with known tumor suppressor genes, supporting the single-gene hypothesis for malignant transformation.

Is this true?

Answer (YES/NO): NO